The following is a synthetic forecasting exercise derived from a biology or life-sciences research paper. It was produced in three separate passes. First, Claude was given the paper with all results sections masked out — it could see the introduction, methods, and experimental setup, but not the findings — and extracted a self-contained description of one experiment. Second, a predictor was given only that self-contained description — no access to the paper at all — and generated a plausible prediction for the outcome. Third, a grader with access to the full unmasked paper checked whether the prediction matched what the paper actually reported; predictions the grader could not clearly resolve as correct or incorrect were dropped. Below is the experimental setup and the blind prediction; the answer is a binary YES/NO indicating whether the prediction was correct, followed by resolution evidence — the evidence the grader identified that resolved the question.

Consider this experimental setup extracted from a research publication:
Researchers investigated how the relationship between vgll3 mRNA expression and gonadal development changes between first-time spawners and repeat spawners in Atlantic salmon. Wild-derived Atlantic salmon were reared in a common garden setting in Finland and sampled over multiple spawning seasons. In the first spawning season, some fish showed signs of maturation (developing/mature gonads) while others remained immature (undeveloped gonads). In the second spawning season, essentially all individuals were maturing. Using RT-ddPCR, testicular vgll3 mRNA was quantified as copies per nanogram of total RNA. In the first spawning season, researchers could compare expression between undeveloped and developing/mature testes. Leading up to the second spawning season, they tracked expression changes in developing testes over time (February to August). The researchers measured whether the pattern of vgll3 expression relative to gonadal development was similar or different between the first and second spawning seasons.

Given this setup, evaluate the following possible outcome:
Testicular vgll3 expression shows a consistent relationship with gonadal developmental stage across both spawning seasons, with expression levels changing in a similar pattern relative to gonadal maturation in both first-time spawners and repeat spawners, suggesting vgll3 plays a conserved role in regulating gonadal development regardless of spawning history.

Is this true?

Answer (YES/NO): NO